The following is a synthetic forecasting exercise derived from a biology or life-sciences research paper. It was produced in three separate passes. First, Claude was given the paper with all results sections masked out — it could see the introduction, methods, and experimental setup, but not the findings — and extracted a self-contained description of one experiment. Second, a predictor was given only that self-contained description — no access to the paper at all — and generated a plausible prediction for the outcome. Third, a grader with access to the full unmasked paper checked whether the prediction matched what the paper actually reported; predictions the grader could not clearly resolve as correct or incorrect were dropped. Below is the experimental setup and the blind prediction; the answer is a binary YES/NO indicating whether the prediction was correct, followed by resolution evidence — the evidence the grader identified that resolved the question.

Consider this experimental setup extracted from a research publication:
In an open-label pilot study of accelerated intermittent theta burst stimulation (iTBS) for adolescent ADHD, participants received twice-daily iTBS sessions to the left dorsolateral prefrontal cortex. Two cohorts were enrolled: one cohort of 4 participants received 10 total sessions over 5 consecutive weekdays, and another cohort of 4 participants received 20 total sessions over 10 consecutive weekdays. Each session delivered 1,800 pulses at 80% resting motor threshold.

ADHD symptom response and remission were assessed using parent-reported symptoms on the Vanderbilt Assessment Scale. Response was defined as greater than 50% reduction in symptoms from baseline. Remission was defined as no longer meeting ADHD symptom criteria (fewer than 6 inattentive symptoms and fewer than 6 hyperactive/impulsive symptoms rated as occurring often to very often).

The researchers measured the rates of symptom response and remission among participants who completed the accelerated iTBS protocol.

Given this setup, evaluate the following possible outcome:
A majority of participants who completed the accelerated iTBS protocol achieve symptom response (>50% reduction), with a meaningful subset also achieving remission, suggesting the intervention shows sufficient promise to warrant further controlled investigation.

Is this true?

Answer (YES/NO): NO